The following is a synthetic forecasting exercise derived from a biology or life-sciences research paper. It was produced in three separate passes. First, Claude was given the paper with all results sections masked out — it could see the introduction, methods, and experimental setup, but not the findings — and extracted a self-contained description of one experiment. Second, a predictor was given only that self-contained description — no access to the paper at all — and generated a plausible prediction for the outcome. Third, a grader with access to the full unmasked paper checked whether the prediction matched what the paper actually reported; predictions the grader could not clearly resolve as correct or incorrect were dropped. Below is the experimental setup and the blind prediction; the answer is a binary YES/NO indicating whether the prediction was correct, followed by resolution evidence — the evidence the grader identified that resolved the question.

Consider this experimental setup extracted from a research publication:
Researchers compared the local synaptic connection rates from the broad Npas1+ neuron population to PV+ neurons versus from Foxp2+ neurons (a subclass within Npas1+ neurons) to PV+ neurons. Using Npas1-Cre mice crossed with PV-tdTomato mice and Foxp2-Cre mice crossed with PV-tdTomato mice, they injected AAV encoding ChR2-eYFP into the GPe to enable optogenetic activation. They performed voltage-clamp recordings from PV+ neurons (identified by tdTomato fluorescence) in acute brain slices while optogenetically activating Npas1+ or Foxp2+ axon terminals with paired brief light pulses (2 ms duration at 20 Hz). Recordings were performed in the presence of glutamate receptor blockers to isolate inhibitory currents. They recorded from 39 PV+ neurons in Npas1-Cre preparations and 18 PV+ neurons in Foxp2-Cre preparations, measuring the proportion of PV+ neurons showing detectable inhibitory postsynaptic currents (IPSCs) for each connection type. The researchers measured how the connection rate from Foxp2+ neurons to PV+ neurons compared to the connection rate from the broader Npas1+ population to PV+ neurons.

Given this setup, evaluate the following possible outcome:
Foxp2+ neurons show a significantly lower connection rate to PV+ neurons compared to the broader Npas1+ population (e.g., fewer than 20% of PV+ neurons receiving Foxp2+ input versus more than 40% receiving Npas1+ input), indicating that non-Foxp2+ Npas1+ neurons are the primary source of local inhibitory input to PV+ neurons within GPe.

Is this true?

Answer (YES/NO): NO